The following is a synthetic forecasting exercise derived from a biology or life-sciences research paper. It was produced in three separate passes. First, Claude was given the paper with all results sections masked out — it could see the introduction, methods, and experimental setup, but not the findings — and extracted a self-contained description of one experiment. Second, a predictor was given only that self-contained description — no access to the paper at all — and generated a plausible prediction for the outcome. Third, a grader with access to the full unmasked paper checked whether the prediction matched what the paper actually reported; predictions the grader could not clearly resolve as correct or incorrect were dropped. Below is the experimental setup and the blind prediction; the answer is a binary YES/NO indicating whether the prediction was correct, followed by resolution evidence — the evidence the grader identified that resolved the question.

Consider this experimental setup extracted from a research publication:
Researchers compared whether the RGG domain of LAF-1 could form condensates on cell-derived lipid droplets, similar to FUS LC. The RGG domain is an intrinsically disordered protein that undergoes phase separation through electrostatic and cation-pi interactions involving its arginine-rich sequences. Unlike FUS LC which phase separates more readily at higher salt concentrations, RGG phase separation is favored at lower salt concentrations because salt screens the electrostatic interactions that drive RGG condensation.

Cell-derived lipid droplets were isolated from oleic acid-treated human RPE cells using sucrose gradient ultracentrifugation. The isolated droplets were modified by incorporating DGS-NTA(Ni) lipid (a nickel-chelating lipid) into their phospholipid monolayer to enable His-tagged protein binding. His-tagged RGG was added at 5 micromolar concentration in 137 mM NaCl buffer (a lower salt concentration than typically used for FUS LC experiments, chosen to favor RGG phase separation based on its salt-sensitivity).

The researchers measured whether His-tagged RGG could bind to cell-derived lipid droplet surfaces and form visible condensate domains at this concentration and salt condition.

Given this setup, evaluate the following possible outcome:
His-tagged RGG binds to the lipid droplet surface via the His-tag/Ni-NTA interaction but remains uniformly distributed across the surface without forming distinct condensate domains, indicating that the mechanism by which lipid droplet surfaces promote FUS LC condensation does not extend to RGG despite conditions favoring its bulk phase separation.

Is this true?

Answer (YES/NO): NO